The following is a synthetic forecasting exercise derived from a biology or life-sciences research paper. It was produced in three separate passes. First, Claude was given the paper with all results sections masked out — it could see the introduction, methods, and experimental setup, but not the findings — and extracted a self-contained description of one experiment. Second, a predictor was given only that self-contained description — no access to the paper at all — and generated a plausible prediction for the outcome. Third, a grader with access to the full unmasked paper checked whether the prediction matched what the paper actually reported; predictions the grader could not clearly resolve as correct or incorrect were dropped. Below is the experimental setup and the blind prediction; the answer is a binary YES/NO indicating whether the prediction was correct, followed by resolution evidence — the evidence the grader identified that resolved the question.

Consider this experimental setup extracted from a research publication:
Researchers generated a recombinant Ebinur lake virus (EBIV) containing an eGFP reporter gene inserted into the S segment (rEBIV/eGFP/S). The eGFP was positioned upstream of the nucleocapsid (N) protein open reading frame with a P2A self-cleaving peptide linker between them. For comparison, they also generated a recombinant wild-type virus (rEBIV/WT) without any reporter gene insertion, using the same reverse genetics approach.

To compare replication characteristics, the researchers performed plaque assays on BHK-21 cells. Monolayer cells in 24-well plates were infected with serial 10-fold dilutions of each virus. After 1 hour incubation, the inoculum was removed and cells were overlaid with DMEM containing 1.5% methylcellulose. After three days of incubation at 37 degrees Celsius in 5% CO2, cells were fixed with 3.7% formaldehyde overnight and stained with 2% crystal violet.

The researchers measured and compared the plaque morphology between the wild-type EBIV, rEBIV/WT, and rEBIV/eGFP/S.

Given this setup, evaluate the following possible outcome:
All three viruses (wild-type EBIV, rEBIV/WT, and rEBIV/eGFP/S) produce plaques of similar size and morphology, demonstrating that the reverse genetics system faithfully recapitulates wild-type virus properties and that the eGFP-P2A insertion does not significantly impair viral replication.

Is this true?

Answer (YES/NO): NO